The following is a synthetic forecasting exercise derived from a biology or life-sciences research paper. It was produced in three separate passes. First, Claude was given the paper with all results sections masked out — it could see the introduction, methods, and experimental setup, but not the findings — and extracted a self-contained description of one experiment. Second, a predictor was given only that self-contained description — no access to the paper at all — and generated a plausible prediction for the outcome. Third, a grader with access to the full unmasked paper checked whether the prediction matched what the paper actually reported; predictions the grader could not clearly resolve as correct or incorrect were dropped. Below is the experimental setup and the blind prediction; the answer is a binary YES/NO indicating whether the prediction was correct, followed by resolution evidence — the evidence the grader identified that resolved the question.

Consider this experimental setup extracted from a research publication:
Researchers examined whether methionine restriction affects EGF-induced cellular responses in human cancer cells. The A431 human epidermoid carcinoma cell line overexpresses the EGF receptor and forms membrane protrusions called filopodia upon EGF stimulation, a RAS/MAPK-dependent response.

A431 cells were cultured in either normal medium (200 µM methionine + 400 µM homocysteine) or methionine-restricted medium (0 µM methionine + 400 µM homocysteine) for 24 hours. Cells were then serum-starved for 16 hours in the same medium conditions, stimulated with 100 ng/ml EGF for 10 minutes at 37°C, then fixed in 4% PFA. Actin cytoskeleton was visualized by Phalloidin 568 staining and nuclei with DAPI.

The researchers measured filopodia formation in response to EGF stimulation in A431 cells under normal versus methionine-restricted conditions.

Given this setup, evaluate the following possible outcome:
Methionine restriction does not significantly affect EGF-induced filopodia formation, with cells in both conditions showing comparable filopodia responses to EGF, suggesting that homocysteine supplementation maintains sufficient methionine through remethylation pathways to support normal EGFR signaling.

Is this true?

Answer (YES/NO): NO